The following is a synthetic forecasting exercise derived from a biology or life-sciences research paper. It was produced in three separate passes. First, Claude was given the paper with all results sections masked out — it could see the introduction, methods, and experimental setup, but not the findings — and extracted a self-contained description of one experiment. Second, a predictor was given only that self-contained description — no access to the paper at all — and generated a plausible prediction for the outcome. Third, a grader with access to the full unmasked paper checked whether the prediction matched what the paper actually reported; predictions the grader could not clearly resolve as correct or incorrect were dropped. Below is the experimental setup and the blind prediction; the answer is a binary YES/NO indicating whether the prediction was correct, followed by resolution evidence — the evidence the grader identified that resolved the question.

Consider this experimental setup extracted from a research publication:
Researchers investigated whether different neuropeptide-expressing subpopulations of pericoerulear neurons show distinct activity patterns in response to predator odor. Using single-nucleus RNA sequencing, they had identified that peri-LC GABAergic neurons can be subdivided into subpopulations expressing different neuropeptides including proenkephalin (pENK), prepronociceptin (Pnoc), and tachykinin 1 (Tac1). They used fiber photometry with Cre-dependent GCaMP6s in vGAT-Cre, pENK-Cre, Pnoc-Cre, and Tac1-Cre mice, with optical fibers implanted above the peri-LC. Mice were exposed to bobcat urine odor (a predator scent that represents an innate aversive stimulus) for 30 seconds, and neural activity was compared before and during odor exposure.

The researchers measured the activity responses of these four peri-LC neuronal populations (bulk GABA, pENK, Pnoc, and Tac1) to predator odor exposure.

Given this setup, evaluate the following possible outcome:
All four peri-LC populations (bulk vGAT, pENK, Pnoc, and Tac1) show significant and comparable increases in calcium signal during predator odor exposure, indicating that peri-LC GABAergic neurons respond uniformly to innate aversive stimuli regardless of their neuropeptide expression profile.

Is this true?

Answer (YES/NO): NO